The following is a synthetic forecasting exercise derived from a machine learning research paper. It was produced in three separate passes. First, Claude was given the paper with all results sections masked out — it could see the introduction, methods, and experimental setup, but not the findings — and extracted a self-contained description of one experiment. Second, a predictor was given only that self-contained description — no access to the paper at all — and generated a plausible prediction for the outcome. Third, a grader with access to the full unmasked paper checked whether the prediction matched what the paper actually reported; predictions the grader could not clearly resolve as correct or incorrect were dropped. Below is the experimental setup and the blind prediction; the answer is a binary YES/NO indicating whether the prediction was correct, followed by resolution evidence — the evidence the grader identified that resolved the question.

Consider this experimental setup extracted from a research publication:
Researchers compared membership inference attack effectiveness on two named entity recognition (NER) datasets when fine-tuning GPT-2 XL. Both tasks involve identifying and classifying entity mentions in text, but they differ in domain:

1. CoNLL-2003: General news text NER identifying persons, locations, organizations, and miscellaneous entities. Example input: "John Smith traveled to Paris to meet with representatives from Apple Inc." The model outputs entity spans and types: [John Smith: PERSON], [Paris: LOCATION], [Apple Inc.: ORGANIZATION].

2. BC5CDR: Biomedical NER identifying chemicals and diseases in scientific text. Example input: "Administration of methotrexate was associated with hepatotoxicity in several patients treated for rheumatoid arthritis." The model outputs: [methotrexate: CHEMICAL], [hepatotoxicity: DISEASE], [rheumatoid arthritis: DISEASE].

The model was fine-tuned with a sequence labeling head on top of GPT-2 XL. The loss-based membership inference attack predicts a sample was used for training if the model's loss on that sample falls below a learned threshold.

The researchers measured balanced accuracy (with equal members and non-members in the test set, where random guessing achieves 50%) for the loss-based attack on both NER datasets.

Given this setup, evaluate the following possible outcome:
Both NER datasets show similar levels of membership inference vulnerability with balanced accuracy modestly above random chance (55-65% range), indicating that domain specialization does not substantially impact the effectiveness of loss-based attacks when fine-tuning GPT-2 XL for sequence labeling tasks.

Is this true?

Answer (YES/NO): NO